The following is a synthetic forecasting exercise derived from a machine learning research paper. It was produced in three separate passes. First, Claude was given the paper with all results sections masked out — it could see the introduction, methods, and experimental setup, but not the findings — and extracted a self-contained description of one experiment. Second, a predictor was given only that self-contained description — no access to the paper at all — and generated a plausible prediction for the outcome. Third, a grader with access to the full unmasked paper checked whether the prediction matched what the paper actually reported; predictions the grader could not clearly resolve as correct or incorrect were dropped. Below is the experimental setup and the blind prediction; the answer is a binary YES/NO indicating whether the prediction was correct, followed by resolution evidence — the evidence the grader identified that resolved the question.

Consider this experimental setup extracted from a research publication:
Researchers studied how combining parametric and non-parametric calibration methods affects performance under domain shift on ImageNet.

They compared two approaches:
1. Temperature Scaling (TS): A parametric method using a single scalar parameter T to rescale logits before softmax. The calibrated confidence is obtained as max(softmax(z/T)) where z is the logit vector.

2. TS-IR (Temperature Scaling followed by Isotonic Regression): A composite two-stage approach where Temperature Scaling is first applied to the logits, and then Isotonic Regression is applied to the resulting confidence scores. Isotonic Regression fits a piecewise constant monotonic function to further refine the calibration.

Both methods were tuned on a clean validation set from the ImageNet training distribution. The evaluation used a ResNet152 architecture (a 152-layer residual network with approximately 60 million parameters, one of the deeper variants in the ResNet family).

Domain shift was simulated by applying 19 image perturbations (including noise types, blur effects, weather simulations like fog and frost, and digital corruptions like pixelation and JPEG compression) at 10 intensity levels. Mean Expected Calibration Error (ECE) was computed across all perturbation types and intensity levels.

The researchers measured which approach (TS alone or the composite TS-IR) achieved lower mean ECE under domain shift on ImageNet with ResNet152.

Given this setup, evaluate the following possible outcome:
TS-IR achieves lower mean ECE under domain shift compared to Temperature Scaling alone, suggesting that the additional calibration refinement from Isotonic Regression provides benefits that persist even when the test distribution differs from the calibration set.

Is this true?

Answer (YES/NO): NO